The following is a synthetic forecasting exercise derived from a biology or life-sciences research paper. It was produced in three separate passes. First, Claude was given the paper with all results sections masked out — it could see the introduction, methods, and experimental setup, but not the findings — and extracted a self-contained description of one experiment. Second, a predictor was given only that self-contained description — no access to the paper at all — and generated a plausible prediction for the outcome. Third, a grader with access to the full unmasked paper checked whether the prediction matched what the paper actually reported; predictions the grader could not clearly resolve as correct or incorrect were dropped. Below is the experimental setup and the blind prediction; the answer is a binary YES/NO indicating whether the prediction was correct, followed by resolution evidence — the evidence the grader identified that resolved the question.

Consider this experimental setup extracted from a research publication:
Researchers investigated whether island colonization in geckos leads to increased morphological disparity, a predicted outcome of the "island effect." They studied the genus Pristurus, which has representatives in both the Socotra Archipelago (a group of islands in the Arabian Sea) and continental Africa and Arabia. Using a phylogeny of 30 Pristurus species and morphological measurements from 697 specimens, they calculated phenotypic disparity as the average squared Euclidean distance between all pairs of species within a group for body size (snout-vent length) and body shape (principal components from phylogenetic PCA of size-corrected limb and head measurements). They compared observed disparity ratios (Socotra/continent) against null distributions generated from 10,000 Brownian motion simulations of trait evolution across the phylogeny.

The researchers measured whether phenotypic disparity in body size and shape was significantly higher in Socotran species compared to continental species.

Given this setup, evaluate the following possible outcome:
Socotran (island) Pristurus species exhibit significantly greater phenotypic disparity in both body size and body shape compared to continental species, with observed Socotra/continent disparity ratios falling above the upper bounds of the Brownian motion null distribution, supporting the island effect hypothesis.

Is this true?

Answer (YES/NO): NO